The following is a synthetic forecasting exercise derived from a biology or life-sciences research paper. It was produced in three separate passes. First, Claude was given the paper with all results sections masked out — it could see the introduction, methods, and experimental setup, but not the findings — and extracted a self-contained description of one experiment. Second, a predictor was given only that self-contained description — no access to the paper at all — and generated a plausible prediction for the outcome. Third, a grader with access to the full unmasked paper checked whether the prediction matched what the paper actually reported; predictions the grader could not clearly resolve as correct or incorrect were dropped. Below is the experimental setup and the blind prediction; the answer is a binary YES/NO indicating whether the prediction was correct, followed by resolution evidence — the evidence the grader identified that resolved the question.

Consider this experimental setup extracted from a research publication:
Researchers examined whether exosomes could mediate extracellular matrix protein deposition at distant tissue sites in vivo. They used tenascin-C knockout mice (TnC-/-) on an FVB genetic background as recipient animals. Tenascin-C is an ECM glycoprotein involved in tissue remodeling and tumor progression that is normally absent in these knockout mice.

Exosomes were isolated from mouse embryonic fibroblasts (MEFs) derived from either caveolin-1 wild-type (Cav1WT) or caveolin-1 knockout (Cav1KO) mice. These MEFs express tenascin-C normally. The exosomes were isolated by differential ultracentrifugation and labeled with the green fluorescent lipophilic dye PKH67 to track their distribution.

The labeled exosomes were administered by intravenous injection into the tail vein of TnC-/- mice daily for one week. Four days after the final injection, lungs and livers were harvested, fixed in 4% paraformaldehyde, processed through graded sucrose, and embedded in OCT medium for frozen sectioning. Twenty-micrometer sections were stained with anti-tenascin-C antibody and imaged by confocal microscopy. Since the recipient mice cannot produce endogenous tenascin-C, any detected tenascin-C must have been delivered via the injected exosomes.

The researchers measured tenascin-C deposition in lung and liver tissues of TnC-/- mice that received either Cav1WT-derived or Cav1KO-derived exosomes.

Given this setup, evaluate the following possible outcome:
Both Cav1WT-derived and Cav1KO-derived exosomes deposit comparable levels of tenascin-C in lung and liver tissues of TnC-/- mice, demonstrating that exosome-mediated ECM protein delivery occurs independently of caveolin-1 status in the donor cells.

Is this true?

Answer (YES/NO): NO